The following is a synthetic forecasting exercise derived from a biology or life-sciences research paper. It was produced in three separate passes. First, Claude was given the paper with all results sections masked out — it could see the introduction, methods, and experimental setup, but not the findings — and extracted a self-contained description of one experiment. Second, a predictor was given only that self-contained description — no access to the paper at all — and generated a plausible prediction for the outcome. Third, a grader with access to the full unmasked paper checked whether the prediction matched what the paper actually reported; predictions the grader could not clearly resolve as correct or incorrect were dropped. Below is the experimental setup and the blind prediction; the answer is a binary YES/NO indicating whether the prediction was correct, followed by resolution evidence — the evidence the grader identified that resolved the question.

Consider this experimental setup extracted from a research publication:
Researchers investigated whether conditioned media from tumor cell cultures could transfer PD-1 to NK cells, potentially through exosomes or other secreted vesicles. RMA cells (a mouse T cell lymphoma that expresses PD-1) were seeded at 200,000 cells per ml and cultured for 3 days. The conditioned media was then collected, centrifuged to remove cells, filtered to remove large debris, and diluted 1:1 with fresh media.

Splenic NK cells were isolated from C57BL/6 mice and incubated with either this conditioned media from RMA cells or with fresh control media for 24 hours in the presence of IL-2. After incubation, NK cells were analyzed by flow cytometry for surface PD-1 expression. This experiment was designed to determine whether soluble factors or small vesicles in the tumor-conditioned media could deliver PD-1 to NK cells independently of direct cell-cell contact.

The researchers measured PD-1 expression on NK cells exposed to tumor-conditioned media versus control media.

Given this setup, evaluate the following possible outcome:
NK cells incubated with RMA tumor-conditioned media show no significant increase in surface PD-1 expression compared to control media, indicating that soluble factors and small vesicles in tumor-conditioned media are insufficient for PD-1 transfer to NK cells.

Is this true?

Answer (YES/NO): YES